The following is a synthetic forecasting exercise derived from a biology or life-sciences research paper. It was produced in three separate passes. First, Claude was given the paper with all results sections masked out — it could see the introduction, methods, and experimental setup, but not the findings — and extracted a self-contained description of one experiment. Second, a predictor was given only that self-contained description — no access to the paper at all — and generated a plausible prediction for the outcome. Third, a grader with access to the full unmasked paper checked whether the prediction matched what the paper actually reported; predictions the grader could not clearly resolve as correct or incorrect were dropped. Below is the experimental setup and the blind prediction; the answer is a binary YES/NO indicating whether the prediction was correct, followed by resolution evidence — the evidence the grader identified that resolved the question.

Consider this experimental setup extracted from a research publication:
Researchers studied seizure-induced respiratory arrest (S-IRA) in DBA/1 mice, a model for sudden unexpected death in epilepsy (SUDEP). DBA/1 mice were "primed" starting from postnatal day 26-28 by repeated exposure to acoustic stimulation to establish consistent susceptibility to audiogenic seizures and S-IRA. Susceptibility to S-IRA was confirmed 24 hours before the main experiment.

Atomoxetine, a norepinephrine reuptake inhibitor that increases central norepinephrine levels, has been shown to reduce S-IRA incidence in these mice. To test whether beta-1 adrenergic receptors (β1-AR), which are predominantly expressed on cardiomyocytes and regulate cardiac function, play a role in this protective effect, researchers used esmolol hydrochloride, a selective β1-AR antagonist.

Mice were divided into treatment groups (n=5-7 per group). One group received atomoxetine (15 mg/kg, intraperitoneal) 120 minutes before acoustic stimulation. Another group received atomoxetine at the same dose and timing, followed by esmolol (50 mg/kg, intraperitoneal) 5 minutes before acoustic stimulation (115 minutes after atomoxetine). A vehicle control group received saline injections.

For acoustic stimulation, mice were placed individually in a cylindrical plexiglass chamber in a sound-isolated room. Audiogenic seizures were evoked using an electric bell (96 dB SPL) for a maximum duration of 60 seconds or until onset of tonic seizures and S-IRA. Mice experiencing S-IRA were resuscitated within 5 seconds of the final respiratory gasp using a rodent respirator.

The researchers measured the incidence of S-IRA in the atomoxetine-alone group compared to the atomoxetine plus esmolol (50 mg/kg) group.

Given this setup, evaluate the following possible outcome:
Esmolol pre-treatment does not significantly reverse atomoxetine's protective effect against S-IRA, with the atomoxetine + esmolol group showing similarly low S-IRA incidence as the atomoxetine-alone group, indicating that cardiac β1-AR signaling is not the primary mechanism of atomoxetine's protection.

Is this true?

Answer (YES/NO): NO